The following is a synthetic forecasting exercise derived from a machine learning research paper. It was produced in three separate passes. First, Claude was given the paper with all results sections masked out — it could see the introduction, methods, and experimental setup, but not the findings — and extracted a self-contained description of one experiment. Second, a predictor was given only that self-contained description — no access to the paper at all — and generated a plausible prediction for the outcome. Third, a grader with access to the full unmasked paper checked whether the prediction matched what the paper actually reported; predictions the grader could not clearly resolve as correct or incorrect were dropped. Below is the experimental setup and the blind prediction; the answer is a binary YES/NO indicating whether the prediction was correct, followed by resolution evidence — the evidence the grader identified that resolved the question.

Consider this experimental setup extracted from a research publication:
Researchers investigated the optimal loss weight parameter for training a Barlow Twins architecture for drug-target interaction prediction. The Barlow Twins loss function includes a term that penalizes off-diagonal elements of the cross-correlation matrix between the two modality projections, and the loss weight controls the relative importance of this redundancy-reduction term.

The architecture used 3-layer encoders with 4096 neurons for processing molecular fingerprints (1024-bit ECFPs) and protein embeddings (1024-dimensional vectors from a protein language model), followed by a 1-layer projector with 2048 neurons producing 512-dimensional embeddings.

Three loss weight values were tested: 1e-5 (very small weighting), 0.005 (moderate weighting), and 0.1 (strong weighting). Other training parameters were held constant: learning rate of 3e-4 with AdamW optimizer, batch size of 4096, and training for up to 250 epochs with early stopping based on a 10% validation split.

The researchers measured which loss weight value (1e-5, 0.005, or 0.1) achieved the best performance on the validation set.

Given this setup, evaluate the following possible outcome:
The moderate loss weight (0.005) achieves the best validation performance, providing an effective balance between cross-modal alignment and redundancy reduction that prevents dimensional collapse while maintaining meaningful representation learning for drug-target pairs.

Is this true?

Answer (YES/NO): YES